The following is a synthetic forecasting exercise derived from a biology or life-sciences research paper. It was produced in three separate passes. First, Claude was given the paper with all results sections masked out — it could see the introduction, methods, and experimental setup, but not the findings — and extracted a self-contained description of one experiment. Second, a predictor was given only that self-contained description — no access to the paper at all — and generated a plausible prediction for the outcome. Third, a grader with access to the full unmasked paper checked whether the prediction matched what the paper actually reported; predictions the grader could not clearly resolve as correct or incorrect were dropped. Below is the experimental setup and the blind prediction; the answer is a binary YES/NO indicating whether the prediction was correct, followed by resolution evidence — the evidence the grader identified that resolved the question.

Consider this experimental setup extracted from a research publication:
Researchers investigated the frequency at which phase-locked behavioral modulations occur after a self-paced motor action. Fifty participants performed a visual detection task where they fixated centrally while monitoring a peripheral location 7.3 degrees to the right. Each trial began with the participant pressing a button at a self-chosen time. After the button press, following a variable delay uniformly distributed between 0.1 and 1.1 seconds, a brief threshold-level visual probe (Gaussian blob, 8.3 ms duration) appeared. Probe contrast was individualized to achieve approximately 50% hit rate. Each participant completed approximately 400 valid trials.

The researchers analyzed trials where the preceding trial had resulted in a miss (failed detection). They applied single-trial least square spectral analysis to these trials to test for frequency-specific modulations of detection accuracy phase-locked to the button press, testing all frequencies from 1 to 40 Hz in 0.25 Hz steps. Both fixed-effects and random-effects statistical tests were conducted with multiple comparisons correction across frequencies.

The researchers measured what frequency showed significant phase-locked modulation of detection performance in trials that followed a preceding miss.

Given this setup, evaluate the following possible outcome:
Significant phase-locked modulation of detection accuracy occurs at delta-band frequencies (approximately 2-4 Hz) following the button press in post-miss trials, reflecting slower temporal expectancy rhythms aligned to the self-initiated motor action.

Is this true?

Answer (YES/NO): NO